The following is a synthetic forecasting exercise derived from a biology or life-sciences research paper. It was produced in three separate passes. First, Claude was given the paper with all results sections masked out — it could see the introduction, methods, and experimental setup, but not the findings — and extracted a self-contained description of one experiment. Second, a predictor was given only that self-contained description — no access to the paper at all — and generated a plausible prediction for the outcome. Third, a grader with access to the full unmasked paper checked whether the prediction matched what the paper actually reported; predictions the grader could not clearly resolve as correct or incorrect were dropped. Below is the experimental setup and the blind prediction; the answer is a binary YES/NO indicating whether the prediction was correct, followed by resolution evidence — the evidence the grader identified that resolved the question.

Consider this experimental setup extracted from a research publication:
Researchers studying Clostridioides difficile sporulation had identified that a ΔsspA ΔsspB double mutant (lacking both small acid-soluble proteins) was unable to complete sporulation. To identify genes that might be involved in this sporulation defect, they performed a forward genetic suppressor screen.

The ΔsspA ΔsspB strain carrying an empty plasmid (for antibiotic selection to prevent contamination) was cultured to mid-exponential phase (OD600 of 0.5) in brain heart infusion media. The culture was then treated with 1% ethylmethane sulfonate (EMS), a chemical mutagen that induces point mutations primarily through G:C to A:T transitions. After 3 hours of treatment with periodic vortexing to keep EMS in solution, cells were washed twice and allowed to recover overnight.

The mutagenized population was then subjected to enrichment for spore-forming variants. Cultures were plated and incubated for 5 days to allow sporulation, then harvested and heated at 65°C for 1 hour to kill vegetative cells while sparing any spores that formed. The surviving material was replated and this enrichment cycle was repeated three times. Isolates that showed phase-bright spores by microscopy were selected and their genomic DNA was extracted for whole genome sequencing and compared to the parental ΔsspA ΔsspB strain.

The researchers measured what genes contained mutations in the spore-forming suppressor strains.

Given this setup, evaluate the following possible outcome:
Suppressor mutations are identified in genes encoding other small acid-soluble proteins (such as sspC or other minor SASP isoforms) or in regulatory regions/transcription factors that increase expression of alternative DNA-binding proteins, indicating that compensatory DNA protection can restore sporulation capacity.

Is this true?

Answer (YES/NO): NO